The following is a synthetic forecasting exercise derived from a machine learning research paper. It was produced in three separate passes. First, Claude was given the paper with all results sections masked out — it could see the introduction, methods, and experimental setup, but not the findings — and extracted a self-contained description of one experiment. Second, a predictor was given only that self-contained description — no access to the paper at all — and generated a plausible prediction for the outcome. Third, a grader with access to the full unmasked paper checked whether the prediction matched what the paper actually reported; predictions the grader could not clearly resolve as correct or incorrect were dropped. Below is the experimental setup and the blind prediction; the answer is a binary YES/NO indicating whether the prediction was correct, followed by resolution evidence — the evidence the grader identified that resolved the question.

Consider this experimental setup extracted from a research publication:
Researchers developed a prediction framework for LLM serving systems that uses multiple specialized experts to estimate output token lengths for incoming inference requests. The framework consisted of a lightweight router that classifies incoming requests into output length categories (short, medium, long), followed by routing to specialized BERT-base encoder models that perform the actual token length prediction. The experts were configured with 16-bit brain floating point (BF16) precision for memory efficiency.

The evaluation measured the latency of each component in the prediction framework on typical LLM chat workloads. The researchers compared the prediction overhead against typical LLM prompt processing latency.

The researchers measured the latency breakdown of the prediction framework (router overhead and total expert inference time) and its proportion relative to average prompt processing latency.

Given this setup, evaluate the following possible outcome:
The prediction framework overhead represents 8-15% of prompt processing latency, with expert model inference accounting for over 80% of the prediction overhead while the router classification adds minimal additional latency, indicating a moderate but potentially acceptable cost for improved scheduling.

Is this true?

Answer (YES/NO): NO